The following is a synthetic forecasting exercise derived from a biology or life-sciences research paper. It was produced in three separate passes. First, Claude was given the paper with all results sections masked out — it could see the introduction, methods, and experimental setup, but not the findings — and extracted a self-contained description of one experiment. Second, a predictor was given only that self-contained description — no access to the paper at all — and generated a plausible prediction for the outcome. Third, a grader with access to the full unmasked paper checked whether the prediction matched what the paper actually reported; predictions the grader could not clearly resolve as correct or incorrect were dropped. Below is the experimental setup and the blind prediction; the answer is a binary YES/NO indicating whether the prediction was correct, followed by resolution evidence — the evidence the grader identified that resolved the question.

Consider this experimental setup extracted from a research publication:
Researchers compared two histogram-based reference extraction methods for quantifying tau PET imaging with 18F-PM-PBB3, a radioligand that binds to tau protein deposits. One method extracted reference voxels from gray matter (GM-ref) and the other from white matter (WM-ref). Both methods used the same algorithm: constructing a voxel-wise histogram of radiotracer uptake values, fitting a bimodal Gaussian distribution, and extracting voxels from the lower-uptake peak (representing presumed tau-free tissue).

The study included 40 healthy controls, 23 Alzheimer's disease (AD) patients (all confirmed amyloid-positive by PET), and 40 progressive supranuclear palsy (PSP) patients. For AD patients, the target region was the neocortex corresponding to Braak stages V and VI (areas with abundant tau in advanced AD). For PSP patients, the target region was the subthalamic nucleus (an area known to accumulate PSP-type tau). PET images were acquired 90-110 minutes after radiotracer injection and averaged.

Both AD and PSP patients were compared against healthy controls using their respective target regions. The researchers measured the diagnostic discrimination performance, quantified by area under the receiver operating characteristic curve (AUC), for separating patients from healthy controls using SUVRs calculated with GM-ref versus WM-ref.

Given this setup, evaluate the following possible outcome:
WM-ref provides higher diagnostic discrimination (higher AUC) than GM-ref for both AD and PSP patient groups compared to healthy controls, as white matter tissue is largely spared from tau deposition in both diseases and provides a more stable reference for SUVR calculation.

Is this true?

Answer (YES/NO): NO